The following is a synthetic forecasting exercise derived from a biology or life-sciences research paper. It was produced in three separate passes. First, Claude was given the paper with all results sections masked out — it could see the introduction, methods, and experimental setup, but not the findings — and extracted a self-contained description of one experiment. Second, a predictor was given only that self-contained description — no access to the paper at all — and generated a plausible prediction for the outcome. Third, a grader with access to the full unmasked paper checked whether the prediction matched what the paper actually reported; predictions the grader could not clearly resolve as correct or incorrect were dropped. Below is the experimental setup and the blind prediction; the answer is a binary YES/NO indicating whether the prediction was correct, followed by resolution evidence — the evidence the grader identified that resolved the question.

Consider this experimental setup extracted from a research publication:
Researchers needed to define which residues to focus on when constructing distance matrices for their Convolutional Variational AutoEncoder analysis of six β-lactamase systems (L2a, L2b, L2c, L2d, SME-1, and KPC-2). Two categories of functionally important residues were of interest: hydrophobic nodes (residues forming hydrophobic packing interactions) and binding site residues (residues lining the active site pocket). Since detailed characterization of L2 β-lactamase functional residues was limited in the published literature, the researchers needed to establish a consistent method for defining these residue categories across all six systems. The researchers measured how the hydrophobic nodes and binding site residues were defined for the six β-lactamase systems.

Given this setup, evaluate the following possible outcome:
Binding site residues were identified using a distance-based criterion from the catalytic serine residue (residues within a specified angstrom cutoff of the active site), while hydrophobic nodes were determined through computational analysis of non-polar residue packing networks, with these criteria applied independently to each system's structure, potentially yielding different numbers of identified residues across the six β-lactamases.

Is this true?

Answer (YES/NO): NO